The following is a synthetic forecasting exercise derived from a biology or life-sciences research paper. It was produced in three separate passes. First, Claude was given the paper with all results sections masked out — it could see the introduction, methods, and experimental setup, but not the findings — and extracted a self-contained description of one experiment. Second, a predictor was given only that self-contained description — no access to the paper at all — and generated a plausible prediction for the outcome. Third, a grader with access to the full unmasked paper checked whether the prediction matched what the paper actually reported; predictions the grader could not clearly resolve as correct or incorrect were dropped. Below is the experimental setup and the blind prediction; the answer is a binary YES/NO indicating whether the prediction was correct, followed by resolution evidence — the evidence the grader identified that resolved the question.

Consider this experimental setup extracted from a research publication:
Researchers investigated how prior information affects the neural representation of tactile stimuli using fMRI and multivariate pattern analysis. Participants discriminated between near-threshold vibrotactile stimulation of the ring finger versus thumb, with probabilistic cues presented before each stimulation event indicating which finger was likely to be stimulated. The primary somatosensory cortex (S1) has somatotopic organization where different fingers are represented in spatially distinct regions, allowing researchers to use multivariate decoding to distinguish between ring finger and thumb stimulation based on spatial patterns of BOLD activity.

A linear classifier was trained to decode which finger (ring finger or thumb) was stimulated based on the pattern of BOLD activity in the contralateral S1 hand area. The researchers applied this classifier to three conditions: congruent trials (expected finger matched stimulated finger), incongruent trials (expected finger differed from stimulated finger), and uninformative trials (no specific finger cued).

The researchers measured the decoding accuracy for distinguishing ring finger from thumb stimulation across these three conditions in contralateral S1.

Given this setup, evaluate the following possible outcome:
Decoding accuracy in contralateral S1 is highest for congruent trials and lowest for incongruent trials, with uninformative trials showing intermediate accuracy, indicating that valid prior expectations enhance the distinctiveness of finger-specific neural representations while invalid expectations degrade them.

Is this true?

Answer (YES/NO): YES